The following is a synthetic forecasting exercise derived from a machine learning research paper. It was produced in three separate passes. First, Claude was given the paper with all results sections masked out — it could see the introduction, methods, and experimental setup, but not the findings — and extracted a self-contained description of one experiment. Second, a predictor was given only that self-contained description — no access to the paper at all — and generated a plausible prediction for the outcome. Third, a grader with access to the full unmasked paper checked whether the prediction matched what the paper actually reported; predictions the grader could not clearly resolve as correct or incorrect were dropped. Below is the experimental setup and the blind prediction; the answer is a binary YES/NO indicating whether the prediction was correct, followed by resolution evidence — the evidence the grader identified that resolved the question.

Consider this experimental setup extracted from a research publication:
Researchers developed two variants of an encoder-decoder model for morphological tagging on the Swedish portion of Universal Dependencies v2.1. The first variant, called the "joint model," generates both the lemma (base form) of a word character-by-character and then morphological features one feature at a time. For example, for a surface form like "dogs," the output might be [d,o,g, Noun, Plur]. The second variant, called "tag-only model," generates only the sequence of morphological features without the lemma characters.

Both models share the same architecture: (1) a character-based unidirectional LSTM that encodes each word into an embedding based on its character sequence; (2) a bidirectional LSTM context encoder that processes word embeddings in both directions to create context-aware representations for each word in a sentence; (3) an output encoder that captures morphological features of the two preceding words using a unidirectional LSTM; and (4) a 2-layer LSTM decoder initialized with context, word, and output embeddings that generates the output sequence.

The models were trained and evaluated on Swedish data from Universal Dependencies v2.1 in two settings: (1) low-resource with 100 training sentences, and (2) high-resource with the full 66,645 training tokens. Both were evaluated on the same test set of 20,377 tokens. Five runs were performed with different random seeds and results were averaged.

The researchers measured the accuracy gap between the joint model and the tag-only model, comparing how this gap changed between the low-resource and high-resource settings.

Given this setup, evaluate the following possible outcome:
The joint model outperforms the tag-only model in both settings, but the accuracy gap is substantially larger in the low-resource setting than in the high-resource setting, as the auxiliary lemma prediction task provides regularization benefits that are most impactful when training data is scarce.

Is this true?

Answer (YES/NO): NO